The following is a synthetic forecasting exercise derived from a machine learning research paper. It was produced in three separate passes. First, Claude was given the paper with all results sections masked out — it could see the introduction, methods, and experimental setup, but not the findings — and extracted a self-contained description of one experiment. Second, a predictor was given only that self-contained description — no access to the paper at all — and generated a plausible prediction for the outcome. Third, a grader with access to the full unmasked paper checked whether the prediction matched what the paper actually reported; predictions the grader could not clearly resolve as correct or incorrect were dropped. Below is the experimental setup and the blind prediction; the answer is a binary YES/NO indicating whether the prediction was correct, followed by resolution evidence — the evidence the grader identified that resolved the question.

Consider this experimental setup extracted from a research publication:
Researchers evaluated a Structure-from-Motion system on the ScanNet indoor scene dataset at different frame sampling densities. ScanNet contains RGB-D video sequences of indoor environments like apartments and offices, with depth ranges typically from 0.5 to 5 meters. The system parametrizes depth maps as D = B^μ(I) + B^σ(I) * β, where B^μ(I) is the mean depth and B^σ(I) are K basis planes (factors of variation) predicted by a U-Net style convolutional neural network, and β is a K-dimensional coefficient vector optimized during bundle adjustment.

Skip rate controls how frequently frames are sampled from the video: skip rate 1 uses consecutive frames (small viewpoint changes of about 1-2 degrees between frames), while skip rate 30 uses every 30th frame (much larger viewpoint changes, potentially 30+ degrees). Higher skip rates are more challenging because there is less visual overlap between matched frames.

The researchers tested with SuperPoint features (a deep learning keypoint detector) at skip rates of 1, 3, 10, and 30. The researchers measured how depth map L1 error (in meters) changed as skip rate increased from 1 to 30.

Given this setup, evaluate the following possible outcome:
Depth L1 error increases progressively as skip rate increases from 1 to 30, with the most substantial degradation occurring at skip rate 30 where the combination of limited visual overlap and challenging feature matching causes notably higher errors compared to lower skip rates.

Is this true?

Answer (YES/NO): YES